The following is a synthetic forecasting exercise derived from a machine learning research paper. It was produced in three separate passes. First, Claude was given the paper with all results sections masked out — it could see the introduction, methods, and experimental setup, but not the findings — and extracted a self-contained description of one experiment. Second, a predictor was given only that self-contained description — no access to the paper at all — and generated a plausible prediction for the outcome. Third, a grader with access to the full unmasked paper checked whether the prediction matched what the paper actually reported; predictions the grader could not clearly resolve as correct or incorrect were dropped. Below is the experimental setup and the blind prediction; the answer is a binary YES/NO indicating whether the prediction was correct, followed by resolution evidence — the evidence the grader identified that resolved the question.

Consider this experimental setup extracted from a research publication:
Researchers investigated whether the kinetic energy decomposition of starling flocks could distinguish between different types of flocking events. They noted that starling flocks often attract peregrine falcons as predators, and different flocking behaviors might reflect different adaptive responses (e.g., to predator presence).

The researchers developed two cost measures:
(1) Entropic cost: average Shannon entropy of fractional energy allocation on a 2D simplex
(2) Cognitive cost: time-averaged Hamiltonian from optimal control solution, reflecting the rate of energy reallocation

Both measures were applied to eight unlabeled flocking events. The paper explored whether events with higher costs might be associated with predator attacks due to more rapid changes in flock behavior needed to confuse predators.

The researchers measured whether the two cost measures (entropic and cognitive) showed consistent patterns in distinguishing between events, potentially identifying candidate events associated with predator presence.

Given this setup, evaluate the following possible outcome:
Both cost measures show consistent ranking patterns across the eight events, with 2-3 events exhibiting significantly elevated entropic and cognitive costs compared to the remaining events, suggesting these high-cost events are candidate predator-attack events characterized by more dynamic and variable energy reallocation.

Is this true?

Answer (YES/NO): NO